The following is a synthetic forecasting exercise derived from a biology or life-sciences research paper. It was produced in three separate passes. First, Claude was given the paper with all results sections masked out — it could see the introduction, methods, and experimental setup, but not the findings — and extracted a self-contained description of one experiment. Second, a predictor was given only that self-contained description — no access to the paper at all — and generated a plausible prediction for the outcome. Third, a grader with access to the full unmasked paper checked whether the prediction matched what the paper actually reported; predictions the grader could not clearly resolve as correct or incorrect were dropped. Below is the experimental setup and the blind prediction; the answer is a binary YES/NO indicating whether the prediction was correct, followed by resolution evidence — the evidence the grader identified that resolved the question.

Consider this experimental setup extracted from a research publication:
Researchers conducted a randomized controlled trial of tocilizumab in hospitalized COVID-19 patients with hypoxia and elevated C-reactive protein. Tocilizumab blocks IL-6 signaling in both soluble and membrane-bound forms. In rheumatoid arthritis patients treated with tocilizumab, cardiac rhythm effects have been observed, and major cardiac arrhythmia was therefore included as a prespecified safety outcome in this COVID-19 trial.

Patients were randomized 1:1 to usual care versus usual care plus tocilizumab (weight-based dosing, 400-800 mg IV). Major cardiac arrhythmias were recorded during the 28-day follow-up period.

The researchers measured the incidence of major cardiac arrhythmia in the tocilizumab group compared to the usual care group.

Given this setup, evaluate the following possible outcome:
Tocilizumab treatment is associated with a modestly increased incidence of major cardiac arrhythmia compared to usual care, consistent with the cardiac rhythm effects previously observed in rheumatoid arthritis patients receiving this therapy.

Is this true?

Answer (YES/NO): NO